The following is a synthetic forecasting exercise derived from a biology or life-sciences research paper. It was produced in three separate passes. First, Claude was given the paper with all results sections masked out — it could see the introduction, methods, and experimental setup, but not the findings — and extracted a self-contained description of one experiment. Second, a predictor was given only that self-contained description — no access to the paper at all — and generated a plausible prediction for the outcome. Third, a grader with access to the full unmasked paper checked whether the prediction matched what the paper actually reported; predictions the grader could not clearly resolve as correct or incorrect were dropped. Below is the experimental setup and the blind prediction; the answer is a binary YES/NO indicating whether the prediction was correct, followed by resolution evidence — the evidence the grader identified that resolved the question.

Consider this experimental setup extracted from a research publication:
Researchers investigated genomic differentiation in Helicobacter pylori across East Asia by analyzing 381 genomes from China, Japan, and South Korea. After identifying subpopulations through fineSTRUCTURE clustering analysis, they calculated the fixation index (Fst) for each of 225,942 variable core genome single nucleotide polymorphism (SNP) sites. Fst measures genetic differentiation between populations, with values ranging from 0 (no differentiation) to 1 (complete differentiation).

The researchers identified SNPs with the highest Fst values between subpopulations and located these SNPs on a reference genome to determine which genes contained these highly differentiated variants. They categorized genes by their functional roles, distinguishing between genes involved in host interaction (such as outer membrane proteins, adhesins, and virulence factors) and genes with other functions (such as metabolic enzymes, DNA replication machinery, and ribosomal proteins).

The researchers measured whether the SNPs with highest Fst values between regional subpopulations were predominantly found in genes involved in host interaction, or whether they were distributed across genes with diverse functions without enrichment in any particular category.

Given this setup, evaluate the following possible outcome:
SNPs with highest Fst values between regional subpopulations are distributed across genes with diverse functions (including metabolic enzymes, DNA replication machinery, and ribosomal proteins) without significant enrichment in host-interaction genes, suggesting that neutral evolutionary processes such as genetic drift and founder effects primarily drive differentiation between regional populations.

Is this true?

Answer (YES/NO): NO